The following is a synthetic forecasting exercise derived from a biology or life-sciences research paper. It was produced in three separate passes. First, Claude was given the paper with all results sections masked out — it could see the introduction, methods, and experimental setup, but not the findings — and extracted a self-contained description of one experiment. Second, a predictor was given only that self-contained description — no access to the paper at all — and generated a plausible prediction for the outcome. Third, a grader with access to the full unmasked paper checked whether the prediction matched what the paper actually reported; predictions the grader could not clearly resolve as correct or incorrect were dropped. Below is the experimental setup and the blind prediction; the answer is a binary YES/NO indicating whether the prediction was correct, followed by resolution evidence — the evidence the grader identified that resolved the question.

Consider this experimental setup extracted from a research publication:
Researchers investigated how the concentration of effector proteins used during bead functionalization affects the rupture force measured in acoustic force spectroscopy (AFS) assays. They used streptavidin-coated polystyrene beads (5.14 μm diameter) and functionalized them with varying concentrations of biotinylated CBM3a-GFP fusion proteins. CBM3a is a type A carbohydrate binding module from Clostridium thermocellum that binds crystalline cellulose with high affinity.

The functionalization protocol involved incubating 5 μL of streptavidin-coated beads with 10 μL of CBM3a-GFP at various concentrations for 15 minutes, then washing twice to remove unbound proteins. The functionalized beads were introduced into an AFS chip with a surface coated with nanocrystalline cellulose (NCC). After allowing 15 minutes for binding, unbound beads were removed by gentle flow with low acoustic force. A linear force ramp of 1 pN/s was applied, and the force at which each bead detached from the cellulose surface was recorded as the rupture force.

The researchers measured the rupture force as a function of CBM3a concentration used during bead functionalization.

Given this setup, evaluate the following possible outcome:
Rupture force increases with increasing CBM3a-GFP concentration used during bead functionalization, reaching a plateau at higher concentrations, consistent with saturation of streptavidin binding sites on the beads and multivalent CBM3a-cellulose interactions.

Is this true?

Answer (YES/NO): YES